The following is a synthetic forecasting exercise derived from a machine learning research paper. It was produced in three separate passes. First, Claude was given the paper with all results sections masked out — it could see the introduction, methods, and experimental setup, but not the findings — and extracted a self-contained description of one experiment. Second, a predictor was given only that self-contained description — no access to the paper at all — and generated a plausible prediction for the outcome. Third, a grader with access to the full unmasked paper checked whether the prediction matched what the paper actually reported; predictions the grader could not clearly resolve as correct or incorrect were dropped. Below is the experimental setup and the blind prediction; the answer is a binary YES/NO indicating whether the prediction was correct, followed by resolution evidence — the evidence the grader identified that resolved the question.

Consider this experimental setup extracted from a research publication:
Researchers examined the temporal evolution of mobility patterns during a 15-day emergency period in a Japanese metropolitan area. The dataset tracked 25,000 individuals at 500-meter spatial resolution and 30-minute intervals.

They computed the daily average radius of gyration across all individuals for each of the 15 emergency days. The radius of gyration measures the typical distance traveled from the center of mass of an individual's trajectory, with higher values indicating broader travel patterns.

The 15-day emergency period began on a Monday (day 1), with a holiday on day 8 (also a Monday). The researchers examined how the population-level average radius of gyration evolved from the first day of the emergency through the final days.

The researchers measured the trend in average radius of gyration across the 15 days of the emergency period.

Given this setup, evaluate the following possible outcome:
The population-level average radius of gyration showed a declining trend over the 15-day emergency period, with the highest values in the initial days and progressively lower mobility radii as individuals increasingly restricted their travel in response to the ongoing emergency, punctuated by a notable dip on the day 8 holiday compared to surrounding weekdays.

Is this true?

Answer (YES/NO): NO